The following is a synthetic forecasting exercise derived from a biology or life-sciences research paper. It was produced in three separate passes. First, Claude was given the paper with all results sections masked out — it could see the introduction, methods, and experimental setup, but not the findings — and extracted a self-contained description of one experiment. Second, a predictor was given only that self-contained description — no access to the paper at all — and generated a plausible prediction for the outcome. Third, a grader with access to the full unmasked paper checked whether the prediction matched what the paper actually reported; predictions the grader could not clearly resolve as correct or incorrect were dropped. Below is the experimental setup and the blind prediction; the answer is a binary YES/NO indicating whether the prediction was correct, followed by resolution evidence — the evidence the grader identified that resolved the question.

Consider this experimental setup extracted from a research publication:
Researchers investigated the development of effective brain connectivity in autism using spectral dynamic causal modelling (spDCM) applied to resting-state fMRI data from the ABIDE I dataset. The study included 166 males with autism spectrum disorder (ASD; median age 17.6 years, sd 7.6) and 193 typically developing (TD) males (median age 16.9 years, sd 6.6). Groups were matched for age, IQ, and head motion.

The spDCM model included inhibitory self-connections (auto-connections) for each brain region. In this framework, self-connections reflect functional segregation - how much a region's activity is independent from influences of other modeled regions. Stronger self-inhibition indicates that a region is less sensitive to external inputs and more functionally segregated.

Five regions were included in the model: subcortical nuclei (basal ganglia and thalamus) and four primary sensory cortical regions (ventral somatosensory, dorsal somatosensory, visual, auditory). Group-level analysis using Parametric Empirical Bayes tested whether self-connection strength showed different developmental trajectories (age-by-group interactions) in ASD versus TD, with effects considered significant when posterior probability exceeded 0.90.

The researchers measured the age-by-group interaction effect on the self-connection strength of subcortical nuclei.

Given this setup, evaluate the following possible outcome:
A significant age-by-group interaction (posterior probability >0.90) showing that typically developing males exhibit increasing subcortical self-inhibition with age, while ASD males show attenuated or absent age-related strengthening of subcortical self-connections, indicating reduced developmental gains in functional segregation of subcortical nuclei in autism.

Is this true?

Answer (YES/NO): NO